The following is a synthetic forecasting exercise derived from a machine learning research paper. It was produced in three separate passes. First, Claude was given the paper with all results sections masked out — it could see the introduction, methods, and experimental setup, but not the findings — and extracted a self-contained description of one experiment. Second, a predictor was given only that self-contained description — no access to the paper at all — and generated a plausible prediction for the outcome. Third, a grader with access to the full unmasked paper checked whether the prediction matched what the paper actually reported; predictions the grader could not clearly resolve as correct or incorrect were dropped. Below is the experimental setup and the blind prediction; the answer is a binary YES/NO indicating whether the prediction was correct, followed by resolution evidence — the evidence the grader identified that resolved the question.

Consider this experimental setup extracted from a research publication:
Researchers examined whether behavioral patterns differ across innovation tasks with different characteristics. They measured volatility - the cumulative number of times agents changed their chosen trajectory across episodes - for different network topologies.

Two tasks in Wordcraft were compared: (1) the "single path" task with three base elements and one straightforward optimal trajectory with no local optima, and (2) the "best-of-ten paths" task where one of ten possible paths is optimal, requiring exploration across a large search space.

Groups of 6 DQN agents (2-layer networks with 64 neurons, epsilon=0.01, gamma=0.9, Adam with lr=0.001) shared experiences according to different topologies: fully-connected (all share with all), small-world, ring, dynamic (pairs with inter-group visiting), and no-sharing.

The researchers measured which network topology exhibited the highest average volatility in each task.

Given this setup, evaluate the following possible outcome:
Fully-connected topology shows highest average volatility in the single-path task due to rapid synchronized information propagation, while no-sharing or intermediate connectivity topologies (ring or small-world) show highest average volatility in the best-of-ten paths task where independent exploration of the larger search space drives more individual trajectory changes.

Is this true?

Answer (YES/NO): NO